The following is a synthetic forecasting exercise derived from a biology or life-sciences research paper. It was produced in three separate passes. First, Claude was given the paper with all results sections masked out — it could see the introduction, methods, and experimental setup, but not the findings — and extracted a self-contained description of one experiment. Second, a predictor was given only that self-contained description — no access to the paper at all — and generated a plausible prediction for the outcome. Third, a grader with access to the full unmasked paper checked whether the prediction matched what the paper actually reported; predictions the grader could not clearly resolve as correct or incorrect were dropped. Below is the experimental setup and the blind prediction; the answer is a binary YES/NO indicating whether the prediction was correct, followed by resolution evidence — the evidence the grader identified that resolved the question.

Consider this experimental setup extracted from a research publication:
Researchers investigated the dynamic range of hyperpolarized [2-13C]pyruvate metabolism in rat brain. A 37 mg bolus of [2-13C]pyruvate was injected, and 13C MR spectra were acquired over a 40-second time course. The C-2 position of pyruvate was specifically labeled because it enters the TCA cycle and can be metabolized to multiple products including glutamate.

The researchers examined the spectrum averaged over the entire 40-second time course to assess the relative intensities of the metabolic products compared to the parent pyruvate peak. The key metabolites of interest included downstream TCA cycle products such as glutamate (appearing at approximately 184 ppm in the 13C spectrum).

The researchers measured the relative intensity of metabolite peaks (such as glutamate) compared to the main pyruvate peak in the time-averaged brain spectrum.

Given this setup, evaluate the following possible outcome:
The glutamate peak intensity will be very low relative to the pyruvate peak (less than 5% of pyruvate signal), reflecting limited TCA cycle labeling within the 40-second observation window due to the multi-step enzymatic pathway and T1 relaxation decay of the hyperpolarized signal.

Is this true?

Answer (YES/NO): YES